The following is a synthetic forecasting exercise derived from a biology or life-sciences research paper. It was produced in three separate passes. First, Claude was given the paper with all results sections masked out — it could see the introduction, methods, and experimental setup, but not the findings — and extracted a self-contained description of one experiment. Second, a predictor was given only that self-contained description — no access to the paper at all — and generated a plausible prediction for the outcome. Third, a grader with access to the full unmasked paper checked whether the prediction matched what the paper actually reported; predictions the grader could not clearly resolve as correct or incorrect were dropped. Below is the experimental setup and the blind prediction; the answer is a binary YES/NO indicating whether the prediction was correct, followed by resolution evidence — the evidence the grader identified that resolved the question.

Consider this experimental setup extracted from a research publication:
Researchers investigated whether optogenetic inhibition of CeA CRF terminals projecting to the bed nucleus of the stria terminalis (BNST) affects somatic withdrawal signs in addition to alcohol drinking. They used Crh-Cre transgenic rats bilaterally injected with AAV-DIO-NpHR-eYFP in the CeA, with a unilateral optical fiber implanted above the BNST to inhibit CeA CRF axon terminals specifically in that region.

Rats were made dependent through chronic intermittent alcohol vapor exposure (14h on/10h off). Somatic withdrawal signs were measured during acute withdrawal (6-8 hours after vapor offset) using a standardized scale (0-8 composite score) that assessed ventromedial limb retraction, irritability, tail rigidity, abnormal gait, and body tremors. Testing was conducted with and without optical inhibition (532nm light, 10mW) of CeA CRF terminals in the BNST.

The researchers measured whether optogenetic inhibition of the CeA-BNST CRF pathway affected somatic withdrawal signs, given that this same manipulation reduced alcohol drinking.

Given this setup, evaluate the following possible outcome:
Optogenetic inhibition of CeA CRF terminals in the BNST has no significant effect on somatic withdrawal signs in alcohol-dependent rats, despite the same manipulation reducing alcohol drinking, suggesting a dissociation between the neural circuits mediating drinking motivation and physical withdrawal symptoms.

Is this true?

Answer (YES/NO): NO